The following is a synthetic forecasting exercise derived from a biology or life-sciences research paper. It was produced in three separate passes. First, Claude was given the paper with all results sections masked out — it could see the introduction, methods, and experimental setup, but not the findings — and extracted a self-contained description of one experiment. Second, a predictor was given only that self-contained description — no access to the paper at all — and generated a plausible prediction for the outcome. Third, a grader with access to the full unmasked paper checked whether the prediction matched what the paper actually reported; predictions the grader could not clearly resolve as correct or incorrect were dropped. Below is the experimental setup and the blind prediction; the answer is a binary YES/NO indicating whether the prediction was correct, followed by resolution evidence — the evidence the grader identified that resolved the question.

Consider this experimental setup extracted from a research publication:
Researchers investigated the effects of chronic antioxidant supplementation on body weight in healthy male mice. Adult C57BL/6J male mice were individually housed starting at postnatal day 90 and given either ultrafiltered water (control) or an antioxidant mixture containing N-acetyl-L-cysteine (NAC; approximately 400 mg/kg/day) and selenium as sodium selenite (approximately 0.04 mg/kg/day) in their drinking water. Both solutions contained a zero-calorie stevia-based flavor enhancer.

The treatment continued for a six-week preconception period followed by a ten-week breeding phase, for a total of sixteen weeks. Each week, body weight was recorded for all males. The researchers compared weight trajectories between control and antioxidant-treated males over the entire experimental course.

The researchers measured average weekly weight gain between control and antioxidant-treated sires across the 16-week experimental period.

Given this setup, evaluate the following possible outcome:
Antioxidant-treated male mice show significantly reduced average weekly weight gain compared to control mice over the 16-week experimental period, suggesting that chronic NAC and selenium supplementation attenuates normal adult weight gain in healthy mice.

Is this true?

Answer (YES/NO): NO